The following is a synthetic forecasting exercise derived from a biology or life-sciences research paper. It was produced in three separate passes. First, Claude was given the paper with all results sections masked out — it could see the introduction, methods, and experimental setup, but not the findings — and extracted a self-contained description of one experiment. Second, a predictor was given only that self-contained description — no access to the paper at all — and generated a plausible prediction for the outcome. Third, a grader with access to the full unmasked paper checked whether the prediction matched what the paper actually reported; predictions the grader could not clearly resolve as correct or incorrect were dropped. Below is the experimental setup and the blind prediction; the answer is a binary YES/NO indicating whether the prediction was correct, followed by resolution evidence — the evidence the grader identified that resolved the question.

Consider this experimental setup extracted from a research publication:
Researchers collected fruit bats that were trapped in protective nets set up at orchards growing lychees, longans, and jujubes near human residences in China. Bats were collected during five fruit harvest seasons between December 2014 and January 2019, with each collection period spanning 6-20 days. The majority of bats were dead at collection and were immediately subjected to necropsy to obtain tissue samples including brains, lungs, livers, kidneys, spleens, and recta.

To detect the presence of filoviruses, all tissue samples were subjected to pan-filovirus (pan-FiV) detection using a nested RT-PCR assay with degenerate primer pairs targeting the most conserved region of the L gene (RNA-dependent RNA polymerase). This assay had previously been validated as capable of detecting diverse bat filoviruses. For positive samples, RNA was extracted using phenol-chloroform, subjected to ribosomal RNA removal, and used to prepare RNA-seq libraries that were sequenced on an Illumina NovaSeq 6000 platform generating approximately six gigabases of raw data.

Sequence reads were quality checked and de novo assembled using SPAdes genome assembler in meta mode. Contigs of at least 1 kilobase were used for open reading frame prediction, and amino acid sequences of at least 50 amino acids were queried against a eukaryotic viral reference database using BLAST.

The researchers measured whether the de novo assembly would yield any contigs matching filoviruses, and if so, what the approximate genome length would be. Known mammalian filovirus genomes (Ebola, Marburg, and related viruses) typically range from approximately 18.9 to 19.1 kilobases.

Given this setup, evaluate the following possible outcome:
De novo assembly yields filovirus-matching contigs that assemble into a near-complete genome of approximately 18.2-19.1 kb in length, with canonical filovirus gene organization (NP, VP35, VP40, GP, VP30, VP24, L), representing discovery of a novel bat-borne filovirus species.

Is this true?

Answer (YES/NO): NO